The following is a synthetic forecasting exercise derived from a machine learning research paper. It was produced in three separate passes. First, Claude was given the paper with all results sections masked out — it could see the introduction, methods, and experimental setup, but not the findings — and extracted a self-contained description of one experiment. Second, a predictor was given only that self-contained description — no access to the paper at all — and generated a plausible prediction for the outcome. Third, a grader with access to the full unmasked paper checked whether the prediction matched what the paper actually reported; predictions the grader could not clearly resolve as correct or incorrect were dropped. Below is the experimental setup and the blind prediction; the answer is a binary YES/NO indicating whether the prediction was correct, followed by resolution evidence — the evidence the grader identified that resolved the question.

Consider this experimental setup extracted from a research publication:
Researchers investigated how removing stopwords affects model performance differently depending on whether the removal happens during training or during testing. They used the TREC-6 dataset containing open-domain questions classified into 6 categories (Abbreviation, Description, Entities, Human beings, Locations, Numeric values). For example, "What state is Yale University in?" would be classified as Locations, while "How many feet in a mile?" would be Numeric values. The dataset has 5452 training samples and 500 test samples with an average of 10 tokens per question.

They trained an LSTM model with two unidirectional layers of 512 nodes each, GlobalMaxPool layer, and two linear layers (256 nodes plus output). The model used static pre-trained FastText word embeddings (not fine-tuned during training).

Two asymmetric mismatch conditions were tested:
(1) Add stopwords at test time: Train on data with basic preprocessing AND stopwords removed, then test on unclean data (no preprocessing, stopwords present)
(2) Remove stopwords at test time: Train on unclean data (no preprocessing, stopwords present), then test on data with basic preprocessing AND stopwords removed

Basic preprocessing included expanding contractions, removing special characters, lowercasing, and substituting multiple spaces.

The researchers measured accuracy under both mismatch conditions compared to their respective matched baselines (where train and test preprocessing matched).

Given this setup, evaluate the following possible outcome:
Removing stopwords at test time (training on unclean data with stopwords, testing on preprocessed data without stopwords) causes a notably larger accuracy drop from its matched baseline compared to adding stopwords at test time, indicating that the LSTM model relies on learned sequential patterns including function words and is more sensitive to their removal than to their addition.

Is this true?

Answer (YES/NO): NO